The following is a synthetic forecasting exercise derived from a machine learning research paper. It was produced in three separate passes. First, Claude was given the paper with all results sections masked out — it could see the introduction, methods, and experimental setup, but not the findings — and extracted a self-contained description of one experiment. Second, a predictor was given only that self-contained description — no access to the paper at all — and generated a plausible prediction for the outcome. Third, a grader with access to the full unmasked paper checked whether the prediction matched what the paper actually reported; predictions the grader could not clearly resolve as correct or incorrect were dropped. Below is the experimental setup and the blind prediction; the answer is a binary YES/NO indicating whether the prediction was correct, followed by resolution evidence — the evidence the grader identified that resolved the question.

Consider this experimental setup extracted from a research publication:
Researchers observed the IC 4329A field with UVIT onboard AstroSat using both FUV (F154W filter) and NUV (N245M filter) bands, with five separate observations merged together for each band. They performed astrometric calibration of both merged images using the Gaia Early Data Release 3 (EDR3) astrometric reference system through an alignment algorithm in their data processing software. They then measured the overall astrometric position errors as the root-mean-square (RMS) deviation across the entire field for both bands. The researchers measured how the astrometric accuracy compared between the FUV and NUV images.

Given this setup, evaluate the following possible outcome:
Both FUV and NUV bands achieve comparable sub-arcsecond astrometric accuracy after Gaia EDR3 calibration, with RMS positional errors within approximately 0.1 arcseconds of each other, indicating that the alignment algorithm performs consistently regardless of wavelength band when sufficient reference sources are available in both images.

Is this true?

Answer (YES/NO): NO